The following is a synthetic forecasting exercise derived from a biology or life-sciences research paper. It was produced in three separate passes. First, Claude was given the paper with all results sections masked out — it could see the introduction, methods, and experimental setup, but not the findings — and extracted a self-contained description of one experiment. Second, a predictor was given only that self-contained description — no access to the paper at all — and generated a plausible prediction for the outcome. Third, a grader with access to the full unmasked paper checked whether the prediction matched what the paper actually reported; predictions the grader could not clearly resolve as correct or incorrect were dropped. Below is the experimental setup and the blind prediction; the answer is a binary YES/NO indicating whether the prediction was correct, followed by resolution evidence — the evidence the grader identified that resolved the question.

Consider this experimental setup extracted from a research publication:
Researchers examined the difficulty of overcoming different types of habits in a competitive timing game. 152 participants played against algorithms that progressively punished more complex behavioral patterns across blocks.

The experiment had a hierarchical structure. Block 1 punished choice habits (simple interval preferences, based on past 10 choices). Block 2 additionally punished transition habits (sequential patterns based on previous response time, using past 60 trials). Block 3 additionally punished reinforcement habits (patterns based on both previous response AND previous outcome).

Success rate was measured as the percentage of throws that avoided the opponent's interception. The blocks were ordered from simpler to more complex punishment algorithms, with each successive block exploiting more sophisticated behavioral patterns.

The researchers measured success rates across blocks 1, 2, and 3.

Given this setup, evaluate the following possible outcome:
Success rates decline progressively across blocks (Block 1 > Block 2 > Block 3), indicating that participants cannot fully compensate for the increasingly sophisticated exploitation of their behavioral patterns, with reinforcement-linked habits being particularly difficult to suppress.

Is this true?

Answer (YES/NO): YES